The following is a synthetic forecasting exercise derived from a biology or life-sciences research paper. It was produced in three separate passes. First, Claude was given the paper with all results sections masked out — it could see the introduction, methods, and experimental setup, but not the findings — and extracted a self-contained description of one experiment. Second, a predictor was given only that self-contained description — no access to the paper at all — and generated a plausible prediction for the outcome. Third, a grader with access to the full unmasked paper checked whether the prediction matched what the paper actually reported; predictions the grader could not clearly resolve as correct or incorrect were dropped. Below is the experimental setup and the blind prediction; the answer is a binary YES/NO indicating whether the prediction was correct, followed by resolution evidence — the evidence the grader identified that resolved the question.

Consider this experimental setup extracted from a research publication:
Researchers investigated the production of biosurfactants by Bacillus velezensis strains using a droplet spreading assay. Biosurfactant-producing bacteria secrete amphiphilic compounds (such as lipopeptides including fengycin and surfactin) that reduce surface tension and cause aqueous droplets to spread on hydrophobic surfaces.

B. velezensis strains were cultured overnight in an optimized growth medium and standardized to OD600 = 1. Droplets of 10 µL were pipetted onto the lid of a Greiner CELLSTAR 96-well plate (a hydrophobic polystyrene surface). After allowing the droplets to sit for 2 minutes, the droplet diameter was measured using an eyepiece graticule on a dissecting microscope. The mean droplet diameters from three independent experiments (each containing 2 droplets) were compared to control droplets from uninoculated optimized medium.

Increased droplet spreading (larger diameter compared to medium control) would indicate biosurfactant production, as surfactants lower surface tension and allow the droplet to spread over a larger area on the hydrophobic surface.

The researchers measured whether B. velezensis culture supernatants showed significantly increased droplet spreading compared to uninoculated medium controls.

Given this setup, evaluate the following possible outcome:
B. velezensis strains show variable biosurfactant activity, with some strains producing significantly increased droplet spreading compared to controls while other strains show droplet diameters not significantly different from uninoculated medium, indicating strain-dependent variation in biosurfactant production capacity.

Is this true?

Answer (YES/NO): NO